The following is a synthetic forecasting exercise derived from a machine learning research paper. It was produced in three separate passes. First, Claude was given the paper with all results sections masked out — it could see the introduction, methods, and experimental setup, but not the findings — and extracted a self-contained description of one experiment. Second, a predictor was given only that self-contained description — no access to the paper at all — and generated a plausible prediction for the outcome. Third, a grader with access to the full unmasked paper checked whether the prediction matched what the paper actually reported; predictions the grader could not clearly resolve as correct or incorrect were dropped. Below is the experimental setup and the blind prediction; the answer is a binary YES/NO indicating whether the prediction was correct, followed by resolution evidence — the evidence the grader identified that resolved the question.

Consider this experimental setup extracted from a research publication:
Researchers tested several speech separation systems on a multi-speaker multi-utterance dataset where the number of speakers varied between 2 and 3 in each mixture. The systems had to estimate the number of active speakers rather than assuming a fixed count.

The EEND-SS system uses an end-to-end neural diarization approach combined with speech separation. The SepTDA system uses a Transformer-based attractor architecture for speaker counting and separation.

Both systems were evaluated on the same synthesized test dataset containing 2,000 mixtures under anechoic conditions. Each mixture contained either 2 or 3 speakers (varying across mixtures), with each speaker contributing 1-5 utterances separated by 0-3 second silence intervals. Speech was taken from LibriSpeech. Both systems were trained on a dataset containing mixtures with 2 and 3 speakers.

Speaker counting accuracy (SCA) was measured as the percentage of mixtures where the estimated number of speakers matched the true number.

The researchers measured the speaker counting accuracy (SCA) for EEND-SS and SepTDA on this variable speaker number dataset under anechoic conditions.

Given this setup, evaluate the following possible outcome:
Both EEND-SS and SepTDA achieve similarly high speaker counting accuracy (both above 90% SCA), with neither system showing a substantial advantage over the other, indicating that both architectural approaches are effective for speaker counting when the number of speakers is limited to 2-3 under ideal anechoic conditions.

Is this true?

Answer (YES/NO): YES